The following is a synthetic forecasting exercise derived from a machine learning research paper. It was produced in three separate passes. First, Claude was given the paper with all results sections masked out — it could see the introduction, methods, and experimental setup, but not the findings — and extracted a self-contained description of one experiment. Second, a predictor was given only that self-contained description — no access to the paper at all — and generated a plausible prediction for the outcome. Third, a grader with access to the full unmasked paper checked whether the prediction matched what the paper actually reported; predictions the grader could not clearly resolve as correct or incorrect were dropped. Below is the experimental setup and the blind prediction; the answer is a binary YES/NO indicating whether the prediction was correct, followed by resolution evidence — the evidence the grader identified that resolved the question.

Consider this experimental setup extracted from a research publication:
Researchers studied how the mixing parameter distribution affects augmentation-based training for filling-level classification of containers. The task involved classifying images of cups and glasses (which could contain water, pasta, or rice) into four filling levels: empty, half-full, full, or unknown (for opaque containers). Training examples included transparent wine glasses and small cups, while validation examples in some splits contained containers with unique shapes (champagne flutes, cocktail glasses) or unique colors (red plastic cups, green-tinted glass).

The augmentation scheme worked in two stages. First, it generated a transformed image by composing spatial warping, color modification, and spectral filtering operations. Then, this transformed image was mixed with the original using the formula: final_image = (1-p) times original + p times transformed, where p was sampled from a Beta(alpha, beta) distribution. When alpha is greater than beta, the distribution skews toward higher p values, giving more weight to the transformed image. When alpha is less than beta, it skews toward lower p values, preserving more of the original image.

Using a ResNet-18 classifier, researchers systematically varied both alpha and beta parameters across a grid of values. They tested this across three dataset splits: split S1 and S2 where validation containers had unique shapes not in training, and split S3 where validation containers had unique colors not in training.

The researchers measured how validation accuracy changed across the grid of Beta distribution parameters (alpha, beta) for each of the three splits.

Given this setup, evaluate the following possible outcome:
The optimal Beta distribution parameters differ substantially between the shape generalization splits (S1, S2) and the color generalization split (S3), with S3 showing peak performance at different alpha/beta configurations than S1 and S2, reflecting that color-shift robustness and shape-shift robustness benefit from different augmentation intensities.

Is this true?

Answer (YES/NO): YES